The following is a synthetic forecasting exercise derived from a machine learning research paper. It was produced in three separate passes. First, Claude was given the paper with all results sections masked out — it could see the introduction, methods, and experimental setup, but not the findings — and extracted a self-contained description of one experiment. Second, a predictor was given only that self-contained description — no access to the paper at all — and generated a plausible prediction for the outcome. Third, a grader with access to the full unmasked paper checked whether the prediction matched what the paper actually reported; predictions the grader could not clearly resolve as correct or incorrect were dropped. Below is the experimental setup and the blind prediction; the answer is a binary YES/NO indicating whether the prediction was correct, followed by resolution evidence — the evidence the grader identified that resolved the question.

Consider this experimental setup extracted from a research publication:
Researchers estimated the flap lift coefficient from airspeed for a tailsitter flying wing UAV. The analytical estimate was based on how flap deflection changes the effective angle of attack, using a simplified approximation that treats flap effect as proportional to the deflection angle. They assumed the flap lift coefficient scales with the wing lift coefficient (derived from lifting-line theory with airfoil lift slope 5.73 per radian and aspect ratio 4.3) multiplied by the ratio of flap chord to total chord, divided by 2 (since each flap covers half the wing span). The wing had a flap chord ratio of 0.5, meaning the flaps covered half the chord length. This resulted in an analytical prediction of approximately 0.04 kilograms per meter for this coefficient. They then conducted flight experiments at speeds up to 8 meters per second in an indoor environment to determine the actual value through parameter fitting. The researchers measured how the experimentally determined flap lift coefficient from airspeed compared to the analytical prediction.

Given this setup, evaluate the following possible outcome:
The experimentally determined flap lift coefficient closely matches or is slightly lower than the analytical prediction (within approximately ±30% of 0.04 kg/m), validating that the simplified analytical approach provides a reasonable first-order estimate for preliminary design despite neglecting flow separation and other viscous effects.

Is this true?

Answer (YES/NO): NO